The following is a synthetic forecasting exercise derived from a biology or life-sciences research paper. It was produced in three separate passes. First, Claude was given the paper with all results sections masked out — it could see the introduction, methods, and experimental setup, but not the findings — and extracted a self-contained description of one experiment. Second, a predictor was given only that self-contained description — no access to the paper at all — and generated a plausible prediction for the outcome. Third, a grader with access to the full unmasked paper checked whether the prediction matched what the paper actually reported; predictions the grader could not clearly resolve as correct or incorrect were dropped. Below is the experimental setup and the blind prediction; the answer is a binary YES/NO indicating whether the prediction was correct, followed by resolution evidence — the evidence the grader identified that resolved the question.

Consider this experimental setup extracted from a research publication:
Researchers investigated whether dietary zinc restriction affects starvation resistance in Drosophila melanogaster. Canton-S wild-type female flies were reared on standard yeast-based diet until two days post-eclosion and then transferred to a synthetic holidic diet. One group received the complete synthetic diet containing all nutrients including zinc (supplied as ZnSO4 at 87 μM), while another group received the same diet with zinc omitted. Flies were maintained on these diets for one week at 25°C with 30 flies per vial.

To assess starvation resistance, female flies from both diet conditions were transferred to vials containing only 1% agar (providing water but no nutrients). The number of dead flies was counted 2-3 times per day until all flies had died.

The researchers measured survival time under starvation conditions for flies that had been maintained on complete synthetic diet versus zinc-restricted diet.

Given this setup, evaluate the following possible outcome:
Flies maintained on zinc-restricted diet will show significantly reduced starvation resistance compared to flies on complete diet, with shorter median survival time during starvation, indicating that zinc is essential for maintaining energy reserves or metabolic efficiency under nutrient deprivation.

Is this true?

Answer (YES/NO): NO